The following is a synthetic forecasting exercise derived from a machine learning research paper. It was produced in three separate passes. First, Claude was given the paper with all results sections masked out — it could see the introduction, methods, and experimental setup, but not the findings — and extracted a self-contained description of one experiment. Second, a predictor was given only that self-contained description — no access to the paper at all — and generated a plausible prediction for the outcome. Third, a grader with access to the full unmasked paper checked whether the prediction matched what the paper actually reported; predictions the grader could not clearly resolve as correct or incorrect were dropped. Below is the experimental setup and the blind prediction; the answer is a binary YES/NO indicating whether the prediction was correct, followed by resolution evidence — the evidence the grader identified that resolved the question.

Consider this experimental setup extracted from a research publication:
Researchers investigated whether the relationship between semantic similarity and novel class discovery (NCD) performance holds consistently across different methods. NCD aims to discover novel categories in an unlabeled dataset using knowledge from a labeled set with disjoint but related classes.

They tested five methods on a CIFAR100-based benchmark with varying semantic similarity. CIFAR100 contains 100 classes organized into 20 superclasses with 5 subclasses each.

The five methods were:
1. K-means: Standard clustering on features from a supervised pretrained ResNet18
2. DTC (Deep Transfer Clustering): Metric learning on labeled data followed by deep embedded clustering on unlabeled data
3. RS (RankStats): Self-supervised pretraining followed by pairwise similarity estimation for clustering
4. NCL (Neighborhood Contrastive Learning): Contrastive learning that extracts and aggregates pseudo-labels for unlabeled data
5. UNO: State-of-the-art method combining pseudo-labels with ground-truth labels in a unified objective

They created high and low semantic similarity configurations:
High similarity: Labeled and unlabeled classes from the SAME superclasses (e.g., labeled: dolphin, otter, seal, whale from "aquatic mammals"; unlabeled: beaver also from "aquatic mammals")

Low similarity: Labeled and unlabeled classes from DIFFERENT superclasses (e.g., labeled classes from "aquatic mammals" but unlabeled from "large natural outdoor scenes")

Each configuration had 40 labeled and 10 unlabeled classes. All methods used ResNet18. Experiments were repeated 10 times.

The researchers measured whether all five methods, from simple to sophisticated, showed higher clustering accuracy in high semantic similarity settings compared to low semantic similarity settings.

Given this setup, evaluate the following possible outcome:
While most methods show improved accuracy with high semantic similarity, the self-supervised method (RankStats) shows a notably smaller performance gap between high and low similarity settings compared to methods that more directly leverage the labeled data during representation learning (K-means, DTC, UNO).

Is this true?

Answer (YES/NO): NO